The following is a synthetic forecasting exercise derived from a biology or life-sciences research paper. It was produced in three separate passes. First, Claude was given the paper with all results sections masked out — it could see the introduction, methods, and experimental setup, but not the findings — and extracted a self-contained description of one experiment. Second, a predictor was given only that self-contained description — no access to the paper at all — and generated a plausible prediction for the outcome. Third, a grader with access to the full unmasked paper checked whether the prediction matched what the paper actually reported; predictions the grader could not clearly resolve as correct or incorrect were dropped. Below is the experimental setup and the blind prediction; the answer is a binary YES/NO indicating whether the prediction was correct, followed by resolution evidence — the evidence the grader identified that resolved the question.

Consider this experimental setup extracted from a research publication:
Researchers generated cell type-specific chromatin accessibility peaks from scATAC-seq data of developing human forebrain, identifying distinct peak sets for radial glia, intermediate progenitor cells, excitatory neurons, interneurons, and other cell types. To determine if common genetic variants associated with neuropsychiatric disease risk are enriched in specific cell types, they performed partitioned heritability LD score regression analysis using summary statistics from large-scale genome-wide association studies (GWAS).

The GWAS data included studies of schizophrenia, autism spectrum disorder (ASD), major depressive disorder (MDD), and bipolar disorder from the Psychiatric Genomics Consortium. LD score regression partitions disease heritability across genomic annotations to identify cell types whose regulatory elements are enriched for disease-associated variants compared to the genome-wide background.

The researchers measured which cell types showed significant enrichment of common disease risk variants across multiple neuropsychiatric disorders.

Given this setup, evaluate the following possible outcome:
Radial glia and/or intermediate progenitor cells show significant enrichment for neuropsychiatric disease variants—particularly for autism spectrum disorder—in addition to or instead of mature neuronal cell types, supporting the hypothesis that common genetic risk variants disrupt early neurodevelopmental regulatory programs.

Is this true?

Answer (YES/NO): NO